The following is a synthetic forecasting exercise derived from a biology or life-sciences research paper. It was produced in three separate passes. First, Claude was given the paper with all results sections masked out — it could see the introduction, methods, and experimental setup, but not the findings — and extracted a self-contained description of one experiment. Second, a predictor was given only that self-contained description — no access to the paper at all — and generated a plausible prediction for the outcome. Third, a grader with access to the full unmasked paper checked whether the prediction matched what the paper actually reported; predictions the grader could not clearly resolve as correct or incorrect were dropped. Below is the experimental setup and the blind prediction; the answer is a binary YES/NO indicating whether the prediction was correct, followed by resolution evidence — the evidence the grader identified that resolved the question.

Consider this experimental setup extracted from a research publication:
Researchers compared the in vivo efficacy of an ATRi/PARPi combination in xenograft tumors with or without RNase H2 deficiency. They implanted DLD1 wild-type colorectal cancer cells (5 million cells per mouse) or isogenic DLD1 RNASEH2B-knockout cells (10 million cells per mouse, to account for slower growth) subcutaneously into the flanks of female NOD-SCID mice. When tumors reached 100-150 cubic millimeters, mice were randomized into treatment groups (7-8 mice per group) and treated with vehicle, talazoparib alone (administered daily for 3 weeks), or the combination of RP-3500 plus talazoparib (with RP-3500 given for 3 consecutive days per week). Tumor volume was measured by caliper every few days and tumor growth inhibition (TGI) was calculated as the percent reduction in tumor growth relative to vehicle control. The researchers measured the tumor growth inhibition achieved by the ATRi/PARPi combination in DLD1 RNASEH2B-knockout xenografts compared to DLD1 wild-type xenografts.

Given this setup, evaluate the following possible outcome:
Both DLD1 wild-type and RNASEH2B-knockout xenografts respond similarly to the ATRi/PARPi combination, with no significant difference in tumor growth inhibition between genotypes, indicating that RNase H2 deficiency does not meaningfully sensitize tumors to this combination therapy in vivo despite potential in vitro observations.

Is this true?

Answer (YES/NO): NO